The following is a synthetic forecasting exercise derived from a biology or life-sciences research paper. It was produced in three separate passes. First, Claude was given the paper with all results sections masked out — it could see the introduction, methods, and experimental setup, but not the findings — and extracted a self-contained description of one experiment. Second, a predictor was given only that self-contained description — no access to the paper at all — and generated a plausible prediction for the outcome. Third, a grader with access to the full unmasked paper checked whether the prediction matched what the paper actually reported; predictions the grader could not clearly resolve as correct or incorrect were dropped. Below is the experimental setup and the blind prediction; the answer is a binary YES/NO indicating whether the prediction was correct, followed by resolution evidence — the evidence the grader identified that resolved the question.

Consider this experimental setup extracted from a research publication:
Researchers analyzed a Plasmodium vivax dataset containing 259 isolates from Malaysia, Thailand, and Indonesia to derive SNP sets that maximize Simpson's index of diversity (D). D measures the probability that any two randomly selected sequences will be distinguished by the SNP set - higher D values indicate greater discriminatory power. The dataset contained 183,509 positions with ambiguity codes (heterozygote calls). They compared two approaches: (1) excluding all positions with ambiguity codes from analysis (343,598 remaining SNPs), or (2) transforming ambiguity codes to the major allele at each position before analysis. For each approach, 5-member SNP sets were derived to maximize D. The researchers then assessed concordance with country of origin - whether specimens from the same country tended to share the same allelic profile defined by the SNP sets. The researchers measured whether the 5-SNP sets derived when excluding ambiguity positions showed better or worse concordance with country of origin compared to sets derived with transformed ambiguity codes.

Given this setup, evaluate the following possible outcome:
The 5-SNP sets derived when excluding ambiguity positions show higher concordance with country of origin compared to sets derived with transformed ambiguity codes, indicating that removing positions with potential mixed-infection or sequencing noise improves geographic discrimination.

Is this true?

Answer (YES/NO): YES